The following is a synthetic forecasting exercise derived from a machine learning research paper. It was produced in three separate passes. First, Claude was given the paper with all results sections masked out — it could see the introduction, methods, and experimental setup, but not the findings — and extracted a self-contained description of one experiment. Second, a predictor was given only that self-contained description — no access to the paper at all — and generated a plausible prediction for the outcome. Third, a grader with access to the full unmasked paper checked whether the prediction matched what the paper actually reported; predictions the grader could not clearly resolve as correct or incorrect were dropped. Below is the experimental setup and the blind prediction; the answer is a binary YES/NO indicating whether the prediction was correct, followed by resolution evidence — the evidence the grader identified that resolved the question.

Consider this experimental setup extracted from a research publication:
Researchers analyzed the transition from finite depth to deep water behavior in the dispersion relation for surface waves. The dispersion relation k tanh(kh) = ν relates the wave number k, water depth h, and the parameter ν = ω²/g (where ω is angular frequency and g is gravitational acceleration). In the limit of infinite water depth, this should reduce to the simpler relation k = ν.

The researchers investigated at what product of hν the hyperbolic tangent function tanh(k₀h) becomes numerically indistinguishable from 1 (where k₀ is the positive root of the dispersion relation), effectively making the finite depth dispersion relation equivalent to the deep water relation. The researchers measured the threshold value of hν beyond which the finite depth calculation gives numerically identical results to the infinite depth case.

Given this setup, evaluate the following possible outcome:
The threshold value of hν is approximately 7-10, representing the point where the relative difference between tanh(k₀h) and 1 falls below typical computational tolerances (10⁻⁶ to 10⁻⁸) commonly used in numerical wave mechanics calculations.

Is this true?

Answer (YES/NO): YES